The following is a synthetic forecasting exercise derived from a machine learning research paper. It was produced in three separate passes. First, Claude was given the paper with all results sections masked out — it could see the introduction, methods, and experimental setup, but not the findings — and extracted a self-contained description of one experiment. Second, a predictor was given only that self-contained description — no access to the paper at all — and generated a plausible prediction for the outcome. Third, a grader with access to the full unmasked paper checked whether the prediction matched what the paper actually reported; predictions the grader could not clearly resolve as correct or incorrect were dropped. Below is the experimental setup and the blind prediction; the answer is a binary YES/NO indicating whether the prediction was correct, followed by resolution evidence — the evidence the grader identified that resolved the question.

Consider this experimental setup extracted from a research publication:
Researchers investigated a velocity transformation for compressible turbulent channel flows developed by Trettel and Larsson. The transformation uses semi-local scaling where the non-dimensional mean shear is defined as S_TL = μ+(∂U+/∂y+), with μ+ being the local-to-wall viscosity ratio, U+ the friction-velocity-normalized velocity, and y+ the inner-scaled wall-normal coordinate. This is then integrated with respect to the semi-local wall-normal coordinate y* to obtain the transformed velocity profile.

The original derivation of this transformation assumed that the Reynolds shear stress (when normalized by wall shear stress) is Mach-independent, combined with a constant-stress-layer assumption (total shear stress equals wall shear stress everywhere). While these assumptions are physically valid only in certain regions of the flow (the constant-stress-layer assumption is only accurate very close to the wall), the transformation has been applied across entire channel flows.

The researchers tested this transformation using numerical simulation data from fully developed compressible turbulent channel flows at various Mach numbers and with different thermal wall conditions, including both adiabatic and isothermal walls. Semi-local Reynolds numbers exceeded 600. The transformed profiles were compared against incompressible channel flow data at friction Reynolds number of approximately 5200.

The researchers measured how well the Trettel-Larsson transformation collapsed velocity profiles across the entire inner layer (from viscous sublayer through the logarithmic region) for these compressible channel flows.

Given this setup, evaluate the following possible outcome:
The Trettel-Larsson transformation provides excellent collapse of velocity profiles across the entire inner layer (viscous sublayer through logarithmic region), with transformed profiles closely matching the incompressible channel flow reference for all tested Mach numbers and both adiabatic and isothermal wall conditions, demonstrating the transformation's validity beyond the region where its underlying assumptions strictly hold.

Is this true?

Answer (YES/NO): YES